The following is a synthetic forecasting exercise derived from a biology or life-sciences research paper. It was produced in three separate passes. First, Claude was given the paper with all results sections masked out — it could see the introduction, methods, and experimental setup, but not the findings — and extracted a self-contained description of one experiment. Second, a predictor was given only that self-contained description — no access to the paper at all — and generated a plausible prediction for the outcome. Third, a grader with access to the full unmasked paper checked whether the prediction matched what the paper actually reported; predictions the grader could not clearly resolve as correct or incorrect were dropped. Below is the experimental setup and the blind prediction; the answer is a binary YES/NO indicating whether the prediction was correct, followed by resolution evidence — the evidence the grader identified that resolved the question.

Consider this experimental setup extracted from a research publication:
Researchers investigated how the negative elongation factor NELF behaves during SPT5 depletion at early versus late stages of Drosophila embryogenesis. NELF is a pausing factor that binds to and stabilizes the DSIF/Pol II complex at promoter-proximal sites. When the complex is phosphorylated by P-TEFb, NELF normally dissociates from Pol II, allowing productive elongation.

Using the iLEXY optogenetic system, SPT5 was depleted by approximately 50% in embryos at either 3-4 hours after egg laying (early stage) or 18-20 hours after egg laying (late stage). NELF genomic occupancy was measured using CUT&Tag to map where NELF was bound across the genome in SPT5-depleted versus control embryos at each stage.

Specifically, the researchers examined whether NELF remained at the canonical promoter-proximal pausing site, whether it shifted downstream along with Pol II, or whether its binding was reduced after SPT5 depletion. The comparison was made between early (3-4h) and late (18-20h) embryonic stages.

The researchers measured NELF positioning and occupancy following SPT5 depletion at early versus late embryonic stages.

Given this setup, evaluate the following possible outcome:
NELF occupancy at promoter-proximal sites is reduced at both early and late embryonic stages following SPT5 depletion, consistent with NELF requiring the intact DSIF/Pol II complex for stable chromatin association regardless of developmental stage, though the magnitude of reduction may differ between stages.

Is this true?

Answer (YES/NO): NO